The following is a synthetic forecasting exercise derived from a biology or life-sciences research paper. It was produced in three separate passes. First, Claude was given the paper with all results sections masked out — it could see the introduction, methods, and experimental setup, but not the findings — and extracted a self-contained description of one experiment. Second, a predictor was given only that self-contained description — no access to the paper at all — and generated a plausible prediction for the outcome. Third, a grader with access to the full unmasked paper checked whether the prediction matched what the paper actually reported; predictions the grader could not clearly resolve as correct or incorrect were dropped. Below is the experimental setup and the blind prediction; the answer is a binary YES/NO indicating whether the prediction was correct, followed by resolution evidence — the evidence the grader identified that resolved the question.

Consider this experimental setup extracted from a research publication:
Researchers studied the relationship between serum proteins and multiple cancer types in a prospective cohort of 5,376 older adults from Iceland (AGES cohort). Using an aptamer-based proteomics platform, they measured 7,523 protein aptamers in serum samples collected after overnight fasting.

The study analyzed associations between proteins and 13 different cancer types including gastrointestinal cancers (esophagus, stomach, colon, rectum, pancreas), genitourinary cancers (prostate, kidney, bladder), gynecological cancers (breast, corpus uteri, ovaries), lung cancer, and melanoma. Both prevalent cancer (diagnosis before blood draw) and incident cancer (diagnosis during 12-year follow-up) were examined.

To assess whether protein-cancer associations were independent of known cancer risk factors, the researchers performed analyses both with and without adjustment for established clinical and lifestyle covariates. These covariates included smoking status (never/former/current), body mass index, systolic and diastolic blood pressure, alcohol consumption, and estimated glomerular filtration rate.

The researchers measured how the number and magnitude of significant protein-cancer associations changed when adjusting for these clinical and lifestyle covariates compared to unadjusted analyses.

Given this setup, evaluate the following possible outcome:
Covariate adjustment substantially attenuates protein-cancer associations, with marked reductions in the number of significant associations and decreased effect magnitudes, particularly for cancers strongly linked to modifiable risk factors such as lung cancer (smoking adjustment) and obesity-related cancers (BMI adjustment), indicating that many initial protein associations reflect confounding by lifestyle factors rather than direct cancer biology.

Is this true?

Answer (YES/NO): YES